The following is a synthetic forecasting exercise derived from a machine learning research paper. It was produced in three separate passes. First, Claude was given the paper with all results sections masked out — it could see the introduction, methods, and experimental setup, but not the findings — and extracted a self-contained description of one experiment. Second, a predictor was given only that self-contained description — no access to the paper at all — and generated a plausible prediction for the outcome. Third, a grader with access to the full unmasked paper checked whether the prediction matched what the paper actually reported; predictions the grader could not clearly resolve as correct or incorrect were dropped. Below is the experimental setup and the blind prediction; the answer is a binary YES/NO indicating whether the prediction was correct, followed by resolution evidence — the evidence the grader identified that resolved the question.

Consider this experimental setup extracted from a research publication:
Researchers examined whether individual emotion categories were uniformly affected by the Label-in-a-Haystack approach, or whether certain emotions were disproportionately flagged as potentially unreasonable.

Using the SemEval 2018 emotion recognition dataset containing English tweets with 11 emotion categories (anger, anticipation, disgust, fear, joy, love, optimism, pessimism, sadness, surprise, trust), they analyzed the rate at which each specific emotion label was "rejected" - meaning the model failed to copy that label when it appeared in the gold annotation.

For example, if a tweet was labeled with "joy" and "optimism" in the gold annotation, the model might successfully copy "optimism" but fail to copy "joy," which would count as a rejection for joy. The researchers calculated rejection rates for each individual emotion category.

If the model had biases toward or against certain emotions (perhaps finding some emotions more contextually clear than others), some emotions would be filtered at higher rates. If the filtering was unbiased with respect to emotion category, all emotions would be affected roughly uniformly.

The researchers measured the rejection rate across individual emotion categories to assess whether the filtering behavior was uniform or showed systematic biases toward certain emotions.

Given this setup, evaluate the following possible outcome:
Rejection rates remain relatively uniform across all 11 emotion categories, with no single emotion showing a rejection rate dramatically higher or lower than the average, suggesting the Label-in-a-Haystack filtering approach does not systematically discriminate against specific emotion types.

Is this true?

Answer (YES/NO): YES